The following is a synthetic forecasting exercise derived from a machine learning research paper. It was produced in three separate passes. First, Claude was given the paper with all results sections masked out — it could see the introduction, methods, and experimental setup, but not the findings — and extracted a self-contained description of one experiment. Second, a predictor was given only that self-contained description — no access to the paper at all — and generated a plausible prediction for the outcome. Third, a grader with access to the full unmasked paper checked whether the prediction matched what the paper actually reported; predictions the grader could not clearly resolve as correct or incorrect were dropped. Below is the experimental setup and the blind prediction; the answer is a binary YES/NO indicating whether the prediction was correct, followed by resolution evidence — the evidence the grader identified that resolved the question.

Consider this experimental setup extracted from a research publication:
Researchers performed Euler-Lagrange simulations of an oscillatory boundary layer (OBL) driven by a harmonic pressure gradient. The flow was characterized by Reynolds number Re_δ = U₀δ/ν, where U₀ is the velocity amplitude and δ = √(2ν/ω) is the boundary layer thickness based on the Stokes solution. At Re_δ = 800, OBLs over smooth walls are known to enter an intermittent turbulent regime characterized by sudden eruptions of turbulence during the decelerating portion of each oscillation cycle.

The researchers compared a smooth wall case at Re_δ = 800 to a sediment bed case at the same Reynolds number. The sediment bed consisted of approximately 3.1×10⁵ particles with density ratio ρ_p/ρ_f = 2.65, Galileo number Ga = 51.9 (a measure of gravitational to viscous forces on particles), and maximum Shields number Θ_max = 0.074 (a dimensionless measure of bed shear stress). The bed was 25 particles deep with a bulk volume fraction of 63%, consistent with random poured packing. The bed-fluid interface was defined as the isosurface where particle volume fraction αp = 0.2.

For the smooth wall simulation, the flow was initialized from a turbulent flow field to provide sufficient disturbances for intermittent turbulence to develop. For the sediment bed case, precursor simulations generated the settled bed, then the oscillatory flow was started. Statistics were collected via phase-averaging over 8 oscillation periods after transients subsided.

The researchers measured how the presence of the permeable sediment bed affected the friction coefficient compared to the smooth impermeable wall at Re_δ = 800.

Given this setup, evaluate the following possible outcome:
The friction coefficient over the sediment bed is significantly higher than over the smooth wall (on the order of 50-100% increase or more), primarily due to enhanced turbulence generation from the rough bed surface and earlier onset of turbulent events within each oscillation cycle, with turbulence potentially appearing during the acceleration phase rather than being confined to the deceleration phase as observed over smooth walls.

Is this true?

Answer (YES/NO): NO